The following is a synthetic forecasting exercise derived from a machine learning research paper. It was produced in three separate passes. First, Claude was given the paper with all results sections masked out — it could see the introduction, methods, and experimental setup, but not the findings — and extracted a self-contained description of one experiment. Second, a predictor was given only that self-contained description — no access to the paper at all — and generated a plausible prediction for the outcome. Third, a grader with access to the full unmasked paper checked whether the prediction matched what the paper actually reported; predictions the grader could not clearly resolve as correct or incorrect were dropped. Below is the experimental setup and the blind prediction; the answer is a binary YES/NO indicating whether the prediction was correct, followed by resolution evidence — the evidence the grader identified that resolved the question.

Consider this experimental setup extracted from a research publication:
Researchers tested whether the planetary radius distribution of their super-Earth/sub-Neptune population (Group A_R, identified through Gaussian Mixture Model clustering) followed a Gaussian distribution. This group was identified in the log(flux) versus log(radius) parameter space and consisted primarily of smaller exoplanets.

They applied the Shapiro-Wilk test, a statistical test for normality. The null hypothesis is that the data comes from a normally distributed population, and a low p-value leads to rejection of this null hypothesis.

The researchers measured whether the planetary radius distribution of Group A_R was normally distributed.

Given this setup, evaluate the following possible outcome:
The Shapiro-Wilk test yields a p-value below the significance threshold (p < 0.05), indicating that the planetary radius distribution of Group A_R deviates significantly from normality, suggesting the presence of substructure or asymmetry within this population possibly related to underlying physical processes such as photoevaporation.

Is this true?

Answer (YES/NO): YES